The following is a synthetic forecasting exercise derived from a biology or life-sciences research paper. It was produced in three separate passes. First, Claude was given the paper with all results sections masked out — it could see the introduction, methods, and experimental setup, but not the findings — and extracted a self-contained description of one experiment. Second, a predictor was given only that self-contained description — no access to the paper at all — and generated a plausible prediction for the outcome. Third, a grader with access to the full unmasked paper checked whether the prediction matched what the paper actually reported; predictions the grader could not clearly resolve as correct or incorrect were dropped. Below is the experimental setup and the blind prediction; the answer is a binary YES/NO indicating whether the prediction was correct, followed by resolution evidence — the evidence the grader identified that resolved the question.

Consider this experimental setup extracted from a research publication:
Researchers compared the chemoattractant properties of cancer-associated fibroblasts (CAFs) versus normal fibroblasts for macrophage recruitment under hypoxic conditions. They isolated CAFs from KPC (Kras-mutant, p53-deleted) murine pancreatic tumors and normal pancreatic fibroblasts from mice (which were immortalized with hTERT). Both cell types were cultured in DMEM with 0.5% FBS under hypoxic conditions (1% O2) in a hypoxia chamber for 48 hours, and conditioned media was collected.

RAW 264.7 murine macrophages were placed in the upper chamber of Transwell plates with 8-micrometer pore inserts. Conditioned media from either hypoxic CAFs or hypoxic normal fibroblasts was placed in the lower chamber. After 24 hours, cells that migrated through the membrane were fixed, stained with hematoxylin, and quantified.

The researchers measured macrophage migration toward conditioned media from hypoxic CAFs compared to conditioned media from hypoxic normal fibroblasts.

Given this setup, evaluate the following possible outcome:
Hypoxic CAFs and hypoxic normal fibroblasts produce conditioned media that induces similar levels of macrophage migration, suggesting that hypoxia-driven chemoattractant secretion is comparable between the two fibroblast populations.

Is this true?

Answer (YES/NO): NO